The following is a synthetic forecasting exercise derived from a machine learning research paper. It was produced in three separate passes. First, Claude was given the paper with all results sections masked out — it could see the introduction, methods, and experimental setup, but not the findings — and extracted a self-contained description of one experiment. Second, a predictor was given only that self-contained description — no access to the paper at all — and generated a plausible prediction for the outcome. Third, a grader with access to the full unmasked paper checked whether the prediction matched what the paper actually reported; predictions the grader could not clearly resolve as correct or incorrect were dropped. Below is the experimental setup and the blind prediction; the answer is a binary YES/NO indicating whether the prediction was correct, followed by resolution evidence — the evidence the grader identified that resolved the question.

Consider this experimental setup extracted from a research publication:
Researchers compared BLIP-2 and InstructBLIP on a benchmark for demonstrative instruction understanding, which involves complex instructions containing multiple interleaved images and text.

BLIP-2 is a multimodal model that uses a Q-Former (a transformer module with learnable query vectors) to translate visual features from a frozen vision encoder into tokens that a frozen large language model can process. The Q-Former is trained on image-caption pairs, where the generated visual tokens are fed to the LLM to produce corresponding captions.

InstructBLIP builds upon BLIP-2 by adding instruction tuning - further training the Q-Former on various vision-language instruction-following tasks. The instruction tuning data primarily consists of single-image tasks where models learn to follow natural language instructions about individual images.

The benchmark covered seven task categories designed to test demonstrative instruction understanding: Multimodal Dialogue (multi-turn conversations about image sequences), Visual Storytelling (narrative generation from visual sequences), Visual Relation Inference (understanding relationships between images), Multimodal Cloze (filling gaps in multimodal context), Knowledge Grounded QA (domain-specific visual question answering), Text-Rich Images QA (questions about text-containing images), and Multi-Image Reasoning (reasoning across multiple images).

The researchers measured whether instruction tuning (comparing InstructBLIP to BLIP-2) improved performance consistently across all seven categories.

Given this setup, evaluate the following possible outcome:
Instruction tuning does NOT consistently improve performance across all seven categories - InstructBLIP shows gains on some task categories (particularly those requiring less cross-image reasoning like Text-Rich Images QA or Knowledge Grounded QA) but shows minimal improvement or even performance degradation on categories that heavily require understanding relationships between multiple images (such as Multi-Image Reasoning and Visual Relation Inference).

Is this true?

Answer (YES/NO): NO